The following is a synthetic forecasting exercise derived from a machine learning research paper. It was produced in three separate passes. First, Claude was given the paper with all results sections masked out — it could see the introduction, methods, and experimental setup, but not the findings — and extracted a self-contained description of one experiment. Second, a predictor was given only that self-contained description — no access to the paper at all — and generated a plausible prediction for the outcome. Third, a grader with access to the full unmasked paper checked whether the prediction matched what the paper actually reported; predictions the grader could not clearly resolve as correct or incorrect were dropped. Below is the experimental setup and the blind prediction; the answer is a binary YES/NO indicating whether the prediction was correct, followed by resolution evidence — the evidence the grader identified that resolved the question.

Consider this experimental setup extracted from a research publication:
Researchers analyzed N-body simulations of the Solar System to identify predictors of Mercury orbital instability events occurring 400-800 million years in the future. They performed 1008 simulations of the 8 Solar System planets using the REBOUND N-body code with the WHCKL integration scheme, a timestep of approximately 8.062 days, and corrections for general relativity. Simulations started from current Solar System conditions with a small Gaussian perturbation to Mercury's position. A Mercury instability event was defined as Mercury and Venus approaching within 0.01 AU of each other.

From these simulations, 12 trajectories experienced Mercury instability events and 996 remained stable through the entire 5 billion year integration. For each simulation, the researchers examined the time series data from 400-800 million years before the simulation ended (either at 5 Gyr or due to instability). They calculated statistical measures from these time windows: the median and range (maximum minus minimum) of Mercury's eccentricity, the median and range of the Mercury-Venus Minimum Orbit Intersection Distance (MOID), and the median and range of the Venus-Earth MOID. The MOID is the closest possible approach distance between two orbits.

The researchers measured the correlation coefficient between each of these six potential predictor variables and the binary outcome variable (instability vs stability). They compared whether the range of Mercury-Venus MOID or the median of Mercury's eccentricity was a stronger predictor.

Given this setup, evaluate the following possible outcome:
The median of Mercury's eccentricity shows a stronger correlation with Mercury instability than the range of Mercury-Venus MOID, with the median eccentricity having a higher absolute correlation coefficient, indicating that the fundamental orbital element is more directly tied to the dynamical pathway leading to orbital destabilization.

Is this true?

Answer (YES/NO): NO